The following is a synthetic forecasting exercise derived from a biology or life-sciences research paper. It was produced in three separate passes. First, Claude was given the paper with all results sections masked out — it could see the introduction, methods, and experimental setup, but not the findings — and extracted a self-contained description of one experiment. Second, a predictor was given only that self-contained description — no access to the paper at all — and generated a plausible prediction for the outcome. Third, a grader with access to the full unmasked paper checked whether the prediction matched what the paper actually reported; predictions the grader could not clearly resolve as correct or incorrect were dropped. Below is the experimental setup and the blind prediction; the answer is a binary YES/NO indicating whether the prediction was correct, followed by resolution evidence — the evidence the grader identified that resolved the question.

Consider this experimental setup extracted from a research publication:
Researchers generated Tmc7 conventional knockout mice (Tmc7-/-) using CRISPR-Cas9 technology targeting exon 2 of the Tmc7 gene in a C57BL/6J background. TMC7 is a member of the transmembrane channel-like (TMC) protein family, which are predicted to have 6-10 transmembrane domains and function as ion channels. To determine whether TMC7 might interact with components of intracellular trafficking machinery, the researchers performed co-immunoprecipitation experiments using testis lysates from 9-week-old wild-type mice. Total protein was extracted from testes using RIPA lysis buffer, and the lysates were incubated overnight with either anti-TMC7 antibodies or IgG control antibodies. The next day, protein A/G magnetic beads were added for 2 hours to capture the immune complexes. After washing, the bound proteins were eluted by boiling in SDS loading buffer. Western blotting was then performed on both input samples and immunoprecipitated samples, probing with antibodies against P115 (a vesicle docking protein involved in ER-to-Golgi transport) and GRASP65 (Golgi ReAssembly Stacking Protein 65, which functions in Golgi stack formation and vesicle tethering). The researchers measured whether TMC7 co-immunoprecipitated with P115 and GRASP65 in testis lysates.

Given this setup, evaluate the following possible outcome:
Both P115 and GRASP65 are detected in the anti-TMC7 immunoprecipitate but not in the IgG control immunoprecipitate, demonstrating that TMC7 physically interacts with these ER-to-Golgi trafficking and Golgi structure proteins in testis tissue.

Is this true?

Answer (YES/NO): YES